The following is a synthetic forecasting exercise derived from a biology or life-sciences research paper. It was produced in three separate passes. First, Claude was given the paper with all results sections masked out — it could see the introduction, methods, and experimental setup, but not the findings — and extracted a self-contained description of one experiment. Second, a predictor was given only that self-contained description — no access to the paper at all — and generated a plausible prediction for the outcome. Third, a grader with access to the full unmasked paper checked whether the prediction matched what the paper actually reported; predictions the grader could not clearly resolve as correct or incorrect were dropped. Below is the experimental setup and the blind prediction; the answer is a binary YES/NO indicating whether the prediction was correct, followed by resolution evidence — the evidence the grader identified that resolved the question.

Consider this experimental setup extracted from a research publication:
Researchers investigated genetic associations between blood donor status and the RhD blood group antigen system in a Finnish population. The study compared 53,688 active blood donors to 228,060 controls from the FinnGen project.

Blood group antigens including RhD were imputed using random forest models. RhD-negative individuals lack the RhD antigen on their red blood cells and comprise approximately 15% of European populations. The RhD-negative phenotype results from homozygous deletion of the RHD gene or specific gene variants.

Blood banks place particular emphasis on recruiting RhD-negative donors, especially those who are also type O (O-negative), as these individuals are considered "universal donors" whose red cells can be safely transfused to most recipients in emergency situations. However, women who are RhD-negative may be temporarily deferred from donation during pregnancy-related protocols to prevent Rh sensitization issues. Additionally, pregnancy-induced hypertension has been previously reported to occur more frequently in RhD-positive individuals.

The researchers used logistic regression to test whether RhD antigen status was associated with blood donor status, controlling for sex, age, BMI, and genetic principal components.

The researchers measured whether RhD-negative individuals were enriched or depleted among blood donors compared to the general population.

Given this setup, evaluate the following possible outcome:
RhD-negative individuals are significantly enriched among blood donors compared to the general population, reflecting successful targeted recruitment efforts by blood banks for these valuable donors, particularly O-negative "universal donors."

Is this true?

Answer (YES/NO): YES